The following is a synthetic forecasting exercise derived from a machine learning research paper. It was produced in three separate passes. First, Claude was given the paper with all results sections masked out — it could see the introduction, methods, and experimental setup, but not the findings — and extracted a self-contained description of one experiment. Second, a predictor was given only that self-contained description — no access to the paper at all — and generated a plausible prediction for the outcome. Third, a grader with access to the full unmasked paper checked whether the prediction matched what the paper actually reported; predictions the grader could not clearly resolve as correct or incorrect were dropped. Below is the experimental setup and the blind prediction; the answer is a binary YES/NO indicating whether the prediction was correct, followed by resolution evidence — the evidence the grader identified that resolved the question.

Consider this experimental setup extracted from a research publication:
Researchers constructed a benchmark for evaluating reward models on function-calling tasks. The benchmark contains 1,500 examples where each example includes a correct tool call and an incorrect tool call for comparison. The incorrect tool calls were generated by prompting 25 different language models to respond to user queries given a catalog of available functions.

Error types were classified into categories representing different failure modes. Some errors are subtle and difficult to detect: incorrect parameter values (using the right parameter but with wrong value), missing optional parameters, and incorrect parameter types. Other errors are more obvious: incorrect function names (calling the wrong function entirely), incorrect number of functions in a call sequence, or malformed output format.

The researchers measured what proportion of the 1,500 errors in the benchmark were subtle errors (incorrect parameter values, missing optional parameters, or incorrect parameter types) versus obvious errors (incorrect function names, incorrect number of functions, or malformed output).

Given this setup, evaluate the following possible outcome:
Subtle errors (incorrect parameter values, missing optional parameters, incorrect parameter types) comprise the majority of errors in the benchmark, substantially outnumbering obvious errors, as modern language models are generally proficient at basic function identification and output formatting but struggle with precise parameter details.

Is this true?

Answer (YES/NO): YES